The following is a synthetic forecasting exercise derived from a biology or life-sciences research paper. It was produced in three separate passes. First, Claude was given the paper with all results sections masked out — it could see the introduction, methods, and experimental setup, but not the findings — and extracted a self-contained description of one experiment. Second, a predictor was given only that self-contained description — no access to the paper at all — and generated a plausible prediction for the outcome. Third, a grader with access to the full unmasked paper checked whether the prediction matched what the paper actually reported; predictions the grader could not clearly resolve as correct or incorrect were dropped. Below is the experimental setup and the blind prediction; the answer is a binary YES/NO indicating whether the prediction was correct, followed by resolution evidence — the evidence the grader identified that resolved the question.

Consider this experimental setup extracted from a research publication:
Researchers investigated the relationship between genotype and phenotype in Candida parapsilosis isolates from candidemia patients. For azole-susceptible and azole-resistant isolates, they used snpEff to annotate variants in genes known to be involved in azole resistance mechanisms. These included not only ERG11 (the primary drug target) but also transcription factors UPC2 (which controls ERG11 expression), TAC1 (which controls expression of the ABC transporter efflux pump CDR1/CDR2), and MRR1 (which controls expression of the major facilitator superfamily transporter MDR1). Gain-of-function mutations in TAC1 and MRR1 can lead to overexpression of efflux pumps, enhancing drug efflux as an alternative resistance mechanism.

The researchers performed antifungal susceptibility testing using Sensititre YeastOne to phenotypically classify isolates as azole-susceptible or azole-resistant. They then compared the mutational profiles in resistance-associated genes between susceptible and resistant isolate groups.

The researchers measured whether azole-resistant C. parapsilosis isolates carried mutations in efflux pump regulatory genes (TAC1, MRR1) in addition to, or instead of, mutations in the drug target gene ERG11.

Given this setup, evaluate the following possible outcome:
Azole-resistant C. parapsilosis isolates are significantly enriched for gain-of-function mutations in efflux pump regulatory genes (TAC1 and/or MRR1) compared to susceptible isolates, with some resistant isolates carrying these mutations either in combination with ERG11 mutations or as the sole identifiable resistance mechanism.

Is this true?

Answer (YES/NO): YES